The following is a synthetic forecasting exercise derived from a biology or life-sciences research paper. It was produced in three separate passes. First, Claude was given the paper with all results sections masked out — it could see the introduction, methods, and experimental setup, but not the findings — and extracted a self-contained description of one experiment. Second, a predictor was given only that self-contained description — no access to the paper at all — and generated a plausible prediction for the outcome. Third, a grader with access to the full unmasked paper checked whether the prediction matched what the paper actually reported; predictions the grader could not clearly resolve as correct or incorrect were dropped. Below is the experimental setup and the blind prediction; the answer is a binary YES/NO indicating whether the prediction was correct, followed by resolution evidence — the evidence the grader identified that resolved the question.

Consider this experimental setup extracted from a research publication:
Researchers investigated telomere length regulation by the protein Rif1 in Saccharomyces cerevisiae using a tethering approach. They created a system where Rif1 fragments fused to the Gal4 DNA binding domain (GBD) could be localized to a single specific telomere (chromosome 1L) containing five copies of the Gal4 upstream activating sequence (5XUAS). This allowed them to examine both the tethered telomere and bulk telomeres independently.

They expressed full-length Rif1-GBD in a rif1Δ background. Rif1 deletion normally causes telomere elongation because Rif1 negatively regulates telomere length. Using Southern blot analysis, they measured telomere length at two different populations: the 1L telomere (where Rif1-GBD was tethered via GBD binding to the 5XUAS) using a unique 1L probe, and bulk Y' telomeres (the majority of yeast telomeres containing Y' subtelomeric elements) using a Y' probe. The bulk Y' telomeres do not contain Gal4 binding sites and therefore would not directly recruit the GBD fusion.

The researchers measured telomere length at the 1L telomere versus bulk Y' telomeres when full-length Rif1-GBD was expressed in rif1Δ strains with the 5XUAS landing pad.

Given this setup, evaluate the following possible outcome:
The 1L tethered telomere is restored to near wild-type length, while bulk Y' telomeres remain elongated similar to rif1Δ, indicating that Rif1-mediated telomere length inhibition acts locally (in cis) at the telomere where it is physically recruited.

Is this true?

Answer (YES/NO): YES